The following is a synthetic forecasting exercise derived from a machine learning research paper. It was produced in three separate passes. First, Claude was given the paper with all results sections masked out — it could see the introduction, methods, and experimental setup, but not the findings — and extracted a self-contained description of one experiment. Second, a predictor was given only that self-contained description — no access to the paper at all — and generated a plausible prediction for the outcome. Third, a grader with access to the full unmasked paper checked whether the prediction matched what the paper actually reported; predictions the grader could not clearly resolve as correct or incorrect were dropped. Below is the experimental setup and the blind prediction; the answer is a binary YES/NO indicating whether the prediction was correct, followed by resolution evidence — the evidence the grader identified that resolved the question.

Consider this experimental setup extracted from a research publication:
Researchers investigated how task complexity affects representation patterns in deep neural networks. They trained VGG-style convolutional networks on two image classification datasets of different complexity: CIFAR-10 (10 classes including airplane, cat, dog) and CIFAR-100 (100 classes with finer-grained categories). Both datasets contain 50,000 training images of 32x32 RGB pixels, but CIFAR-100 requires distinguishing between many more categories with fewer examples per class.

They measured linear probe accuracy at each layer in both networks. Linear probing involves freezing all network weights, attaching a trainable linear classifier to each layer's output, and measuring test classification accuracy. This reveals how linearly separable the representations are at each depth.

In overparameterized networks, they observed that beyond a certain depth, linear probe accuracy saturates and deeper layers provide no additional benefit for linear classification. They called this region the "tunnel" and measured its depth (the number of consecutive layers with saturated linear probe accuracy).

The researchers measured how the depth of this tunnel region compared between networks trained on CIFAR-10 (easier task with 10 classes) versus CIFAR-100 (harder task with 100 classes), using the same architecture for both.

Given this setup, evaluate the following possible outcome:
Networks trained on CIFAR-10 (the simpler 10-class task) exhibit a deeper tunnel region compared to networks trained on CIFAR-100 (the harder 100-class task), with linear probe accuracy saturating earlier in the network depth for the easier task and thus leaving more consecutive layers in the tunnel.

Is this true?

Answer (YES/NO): YES